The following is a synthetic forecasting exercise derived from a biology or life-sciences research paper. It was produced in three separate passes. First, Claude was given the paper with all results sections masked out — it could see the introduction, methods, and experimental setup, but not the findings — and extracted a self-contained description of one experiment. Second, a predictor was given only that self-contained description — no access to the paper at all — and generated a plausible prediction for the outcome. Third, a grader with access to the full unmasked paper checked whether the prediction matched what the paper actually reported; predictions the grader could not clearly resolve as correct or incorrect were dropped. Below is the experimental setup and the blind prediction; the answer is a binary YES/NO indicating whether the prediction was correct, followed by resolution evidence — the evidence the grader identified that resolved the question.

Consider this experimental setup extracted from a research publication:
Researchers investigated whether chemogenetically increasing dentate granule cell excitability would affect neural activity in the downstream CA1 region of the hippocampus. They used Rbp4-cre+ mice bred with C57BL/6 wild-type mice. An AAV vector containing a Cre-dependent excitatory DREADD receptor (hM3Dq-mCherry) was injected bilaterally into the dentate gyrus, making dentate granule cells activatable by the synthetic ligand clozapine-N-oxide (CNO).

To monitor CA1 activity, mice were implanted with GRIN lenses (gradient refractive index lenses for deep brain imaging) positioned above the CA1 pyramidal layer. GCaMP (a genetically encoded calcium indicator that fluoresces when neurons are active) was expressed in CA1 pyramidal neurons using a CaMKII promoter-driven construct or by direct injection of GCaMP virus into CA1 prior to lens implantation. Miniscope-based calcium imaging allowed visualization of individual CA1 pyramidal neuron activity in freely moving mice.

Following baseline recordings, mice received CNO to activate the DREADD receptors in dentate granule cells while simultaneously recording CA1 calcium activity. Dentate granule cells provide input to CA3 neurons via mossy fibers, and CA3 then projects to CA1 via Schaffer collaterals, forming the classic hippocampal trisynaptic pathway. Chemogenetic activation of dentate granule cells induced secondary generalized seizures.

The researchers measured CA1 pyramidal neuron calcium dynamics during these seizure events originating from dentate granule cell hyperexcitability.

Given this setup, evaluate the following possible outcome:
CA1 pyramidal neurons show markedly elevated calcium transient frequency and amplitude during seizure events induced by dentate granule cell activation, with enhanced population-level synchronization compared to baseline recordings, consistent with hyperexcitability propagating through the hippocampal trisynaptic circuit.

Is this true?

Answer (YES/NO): NO